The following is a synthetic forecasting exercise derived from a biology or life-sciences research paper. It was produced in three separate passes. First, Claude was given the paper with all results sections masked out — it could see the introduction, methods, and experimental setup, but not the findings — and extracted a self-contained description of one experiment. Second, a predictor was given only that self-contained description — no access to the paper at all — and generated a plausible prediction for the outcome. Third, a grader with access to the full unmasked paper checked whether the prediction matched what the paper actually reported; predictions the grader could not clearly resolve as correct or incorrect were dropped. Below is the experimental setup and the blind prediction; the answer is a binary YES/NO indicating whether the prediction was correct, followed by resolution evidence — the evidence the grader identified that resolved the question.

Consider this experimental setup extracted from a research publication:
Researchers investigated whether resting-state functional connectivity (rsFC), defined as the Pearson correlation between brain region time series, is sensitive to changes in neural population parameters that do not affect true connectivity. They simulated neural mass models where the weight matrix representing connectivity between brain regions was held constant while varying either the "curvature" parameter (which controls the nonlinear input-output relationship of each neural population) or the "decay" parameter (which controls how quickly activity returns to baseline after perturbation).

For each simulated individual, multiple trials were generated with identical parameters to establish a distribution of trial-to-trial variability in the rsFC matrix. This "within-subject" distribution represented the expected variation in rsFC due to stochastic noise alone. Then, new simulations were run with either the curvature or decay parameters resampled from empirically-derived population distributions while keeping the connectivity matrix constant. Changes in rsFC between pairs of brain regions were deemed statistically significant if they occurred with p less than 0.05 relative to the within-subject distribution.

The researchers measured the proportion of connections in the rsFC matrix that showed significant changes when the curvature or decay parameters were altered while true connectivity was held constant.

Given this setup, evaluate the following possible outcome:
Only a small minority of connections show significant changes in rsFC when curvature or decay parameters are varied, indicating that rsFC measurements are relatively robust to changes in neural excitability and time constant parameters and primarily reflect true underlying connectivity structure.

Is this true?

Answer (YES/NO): NO